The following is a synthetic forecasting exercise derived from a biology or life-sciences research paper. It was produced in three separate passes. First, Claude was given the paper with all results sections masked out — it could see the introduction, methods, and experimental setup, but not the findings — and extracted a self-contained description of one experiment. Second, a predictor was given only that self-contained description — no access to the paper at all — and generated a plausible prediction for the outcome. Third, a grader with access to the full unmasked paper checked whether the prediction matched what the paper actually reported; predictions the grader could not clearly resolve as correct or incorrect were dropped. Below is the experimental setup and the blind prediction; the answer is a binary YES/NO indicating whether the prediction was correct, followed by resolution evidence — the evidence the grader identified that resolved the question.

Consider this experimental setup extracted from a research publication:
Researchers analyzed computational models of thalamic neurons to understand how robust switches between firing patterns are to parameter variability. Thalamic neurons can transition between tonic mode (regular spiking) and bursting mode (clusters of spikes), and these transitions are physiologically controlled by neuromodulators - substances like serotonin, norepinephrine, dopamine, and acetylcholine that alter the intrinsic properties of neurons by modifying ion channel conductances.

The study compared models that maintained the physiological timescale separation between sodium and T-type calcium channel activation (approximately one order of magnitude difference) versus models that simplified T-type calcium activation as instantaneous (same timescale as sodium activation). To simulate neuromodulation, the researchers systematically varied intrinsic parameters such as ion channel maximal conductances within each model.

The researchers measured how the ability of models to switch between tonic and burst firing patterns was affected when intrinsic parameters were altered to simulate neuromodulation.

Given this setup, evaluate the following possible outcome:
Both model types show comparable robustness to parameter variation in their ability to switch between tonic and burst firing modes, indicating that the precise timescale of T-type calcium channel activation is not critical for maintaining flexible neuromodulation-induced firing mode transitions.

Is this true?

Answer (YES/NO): NO